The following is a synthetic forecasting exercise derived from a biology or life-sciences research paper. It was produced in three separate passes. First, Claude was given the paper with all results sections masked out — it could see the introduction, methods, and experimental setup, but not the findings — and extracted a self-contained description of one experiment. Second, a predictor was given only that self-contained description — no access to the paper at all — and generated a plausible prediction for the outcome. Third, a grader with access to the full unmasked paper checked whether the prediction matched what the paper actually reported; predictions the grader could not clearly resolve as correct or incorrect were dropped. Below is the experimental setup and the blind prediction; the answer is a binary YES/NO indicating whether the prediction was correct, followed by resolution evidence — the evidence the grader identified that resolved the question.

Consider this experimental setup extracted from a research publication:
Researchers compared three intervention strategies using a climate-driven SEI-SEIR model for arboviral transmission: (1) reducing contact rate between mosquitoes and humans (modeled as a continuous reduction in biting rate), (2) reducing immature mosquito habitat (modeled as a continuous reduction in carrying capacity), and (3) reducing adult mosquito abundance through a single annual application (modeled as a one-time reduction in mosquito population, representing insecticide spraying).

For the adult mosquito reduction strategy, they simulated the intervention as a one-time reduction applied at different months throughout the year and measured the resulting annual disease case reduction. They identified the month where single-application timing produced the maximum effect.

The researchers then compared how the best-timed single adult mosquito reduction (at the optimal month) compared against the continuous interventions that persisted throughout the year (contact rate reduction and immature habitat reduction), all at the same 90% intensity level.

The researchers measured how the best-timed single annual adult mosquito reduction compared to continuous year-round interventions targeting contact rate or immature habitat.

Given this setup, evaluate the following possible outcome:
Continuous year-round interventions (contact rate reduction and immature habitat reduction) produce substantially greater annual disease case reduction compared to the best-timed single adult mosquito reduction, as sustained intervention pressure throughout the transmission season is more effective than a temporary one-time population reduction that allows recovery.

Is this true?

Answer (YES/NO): YES